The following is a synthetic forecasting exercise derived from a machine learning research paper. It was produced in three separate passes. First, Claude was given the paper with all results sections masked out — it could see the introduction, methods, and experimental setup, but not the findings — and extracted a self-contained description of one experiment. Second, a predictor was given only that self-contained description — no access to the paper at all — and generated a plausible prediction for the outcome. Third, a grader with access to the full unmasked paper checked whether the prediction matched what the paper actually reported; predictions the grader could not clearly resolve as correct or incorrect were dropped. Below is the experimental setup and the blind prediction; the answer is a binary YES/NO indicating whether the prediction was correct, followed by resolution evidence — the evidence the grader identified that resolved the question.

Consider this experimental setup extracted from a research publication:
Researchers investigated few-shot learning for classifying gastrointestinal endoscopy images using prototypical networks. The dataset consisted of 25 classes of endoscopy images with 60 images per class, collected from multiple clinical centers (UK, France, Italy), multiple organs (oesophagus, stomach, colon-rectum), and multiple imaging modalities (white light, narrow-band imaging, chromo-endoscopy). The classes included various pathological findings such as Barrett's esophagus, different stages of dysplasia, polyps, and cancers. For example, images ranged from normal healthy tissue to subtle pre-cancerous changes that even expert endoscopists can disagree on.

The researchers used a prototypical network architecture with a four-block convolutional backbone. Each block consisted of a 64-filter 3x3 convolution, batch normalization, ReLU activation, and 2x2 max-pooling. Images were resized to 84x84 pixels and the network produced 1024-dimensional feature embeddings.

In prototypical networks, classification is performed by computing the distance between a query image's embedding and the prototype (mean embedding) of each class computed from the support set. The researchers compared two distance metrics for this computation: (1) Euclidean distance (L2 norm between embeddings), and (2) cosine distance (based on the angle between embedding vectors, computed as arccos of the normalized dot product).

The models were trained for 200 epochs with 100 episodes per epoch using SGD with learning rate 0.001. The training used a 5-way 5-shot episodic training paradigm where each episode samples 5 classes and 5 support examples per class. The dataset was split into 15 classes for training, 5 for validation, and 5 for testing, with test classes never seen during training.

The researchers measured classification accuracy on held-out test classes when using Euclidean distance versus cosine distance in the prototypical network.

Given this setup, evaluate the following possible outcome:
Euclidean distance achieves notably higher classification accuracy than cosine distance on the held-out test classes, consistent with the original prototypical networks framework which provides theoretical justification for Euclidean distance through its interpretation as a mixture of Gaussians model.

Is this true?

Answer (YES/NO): NO